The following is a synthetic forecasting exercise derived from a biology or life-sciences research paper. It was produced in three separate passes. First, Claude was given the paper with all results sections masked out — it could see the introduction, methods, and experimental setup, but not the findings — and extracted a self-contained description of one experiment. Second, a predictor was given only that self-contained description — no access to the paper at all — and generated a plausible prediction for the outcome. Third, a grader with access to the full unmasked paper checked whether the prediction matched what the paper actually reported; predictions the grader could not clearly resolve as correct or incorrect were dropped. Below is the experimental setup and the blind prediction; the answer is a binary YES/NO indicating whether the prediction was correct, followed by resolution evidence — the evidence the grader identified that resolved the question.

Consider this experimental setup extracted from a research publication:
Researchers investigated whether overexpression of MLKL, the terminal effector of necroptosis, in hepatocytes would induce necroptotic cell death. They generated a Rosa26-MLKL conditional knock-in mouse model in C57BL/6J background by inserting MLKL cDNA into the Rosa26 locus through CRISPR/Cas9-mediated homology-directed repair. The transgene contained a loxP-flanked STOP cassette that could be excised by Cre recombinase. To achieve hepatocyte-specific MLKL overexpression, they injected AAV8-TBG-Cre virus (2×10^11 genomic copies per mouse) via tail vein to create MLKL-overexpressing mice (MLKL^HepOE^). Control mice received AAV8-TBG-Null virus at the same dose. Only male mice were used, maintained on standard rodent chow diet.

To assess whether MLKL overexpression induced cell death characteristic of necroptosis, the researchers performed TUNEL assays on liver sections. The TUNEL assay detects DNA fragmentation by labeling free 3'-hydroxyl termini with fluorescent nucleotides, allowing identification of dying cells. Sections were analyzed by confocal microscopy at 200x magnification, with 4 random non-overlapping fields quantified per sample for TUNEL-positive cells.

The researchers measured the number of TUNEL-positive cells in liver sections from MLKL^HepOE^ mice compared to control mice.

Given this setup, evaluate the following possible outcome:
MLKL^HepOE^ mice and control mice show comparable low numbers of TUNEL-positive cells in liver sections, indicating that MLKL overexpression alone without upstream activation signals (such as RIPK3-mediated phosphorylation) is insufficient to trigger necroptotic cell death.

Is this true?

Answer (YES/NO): YES